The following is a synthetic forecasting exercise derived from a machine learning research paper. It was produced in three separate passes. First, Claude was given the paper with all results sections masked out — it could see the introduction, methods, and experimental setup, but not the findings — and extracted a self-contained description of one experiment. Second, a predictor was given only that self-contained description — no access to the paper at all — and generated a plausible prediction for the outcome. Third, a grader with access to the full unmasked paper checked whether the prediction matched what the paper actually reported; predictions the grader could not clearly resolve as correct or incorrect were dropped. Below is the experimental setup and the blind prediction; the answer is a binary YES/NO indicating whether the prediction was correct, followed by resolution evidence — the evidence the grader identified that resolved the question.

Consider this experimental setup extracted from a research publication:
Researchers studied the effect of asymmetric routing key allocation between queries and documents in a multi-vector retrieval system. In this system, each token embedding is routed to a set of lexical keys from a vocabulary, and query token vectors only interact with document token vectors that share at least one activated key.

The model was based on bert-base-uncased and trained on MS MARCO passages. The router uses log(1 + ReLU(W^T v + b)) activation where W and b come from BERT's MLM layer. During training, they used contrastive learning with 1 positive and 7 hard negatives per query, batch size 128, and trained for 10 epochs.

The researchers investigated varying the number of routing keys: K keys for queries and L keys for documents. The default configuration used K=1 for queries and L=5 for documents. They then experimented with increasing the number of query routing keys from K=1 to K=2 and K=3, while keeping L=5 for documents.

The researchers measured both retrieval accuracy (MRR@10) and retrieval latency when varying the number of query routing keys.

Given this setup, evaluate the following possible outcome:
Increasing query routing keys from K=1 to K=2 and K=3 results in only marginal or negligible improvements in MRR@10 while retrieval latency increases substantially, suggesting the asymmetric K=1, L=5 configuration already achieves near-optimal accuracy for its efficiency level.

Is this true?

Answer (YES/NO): YES